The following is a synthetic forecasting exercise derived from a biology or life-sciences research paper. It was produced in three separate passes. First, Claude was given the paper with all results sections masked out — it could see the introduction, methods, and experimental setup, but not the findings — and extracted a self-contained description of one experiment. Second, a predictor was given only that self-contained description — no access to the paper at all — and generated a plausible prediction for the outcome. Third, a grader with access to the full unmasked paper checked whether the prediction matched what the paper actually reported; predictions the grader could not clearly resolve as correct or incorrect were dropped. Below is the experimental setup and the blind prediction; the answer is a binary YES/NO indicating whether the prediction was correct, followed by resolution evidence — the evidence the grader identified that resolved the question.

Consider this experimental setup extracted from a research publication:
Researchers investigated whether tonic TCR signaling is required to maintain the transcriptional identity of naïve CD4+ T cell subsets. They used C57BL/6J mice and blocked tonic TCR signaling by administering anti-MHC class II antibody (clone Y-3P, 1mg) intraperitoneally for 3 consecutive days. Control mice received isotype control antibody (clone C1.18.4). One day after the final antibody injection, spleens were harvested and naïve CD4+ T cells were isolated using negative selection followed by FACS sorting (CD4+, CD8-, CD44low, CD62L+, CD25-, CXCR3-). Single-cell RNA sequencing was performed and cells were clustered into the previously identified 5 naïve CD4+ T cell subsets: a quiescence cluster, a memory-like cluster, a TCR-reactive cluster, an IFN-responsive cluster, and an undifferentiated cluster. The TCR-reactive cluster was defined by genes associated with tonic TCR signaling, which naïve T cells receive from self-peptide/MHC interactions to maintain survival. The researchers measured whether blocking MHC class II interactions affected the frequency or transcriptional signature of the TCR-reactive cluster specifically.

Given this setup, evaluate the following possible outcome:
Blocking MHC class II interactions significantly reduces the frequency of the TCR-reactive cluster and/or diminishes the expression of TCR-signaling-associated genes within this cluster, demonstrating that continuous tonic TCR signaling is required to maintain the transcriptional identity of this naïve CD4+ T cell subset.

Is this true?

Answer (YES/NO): YES